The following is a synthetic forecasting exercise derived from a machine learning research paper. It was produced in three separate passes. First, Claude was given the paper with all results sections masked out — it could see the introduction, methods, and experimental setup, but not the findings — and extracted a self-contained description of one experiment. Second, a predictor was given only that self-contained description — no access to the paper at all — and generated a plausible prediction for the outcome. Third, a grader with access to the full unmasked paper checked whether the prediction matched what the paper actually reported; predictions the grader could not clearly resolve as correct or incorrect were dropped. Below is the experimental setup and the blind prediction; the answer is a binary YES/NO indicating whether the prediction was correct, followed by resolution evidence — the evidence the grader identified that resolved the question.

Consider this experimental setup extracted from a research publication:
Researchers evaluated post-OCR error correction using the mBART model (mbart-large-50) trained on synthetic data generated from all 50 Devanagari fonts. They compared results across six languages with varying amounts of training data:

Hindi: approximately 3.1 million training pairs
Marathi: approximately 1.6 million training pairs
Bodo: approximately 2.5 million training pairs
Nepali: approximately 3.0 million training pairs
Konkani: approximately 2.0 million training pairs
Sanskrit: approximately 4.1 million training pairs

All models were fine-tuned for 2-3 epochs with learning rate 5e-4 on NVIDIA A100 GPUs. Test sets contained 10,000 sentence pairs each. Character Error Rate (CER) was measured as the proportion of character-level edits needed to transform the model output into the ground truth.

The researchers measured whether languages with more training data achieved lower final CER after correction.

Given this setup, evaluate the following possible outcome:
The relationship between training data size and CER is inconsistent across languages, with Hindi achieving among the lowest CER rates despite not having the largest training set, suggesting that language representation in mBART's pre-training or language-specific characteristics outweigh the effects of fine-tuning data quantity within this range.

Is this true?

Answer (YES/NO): YES